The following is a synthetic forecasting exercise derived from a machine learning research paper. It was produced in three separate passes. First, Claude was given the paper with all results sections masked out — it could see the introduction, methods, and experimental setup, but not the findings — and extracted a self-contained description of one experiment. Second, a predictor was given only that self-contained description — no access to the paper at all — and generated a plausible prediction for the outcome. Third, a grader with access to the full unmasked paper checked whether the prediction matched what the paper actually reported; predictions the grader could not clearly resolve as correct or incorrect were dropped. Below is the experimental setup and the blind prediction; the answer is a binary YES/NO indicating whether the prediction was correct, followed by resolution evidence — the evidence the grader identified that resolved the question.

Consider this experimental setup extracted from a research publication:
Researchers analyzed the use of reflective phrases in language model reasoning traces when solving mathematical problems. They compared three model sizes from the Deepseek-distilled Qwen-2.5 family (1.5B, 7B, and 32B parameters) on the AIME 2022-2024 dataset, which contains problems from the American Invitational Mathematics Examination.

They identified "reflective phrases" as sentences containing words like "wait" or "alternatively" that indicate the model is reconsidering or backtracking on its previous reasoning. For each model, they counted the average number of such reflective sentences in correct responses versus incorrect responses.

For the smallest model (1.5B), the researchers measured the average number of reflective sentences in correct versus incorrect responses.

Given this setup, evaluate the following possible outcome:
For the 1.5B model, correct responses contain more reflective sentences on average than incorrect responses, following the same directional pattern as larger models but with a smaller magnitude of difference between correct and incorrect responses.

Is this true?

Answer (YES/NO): NO